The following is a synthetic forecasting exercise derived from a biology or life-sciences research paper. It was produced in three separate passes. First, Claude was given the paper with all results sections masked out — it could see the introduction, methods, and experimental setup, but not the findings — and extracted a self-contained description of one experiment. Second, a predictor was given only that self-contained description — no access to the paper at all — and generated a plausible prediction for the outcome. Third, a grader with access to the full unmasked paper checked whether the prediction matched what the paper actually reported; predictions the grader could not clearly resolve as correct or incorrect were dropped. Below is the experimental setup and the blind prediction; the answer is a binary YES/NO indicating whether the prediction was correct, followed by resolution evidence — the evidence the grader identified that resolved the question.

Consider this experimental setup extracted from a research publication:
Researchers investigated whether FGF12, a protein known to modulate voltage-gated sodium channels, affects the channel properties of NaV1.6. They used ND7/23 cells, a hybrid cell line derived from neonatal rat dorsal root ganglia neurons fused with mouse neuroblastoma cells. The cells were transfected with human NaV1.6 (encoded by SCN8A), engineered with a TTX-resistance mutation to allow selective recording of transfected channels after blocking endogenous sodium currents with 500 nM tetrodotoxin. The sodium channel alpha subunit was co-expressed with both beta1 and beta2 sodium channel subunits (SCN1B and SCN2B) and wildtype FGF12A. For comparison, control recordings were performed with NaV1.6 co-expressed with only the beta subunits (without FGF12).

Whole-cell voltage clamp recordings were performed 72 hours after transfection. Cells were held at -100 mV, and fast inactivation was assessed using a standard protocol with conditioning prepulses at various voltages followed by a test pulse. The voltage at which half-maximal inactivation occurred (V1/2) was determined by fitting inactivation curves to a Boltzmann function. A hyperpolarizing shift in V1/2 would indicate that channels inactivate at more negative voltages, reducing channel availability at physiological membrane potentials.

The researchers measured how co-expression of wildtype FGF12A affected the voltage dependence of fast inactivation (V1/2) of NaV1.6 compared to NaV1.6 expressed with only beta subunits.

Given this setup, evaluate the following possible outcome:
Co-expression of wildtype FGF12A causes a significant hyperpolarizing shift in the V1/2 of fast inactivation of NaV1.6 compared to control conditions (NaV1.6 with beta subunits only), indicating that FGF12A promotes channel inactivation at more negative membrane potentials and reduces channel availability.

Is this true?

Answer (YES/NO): NO